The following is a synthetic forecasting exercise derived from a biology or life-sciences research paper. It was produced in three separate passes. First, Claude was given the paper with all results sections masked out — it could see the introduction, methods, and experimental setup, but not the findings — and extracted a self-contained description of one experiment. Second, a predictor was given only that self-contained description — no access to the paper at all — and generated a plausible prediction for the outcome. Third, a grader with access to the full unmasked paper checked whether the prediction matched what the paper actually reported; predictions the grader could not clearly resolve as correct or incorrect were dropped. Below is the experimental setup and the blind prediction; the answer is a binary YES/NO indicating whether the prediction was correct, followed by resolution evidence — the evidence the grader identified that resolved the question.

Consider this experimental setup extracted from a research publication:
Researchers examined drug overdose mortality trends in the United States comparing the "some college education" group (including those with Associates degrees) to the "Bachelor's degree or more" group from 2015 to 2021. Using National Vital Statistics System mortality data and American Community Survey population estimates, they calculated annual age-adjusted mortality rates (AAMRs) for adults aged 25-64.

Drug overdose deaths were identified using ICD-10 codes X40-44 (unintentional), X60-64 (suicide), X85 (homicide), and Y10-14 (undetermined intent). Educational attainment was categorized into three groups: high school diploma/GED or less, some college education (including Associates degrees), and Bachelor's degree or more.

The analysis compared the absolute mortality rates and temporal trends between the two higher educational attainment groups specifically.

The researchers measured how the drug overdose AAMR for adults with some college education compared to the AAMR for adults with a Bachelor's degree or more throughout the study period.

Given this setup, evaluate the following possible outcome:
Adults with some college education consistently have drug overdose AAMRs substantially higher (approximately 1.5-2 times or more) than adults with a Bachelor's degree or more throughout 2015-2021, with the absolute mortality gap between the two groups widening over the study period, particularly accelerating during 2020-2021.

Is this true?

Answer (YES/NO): YES